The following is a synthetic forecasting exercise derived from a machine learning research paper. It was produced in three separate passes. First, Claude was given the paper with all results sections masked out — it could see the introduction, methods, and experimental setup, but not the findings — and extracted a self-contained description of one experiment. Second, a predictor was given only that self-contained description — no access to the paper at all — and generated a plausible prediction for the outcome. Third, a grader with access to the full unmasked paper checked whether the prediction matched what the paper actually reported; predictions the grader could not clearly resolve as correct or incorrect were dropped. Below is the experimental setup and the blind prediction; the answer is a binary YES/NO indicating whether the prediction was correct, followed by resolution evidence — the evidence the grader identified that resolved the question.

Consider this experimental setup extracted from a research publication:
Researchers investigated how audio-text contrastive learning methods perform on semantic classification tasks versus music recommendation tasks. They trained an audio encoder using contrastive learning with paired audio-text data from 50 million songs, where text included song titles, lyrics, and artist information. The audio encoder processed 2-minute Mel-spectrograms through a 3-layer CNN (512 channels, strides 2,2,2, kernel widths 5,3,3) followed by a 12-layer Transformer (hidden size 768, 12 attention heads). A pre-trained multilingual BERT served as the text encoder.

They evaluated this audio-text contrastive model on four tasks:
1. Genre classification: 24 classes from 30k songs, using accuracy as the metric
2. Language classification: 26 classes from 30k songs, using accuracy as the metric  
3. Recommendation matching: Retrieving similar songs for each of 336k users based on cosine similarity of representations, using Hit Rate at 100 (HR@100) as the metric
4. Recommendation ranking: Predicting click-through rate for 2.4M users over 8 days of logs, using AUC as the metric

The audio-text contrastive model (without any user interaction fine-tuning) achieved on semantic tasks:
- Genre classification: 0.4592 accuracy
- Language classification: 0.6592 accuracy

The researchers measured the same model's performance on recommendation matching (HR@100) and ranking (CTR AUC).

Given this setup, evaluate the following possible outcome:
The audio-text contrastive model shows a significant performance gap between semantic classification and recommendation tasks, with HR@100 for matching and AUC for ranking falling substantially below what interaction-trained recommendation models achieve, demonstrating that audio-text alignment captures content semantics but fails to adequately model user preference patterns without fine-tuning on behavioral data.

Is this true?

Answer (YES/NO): YES